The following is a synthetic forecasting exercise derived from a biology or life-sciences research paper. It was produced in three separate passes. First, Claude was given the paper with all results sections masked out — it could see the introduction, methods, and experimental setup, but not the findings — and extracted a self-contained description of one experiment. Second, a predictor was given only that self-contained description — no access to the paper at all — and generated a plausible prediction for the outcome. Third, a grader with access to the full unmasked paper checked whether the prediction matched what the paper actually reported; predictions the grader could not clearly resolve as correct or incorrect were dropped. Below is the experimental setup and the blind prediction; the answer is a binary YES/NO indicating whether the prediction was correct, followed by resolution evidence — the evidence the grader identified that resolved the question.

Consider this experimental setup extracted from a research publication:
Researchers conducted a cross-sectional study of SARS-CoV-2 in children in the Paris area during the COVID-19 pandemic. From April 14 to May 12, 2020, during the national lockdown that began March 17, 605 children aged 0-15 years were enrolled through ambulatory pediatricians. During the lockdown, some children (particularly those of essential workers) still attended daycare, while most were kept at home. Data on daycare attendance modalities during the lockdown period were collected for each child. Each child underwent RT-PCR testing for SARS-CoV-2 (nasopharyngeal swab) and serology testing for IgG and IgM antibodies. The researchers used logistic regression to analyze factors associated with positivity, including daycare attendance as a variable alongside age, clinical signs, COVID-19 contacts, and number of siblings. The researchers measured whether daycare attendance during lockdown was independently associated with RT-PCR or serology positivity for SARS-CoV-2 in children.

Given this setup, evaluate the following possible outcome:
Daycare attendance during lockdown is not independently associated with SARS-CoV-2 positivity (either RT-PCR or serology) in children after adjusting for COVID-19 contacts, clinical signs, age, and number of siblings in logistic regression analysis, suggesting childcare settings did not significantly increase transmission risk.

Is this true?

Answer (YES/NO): YES